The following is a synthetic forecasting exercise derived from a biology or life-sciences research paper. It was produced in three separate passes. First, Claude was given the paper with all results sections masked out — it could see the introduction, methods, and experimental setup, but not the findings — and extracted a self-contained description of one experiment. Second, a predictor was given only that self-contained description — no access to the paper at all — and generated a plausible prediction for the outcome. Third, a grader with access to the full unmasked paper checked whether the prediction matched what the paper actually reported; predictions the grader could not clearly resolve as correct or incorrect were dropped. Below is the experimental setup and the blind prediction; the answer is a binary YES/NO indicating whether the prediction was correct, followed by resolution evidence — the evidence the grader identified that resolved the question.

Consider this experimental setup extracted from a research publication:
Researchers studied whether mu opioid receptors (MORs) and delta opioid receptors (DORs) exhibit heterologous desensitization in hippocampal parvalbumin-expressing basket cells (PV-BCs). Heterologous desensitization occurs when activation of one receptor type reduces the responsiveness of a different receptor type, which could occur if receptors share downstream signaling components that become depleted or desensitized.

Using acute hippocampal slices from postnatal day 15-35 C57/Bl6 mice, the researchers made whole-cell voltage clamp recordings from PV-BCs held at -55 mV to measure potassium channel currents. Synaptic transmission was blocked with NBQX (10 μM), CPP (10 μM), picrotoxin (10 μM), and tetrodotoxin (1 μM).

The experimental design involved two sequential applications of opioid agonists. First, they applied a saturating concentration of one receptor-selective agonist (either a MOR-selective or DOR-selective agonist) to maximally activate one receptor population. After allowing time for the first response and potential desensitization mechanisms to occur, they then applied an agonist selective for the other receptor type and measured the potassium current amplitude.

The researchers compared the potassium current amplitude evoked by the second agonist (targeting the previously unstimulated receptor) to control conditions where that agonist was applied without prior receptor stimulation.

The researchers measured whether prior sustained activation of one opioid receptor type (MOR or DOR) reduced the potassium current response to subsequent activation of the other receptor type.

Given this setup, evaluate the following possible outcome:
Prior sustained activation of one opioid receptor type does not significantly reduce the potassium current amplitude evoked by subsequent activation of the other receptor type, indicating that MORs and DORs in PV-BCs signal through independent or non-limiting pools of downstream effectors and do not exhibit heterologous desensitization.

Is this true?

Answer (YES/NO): YES